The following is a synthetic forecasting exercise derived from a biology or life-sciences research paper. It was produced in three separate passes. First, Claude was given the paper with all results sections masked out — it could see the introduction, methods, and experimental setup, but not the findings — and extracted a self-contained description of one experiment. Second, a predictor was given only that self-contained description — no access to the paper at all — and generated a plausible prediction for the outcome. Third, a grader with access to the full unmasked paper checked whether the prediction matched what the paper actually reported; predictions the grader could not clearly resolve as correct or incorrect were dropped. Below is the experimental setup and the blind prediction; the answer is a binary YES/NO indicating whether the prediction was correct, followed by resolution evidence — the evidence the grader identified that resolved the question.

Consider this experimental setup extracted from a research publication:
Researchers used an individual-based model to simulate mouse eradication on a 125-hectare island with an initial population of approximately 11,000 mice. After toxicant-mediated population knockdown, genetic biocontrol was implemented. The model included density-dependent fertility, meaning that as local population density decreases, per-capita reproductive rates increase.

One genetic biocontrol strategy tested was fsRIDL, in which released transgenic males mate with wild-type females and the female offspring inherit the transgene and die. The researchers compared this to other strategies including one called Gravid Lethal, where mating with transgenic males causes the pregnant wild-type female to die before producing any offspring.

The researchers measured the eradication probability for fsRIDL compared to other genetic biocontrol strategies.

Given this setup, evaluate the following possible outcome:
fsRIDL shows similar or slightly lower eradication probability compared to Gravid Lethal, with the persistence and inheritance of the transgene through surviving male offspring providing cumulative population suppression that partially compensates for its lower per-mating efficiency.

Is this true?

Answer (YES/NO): NO